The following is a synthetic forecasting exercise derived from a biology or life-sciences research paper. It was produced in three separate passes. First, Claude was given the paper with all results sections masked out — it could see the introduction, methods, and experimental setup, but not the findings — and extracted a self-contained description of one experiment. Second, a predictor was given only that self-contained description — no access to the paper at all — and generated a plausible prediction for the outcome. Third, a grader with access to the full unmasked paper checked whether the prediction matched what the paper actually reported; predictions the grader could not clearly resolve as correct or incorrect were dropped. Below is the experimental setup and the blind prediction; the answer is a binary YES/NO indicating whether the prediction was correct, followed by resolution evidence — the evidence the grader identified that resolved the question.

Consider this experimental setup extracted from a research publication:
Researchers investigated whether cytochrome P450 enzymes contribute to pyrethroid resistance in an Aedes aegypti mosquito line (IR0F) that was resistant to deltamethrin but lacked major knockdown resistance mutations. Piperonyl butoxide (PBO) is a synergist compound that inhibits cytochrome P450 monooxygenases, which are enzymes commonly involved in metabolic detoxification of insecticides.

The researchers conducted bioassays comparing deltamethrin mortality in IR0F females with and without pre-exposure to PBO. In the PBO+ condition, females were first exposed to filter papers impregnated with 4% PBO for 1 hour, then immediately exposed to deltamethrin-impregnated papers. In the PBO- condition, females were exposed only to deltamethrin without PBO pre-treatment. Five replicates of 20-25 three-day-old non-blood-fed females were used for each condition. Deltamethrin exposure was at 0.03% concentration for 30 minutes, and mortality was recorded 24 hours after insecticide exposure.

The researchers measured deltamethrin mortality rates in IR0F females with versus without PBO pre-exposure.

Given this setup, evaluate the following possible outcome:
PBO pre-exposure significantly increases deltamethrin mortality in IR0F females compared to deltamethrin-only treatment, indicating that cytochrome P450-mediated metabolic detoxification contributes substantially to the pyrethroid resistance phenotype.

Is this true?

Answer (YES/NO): YES